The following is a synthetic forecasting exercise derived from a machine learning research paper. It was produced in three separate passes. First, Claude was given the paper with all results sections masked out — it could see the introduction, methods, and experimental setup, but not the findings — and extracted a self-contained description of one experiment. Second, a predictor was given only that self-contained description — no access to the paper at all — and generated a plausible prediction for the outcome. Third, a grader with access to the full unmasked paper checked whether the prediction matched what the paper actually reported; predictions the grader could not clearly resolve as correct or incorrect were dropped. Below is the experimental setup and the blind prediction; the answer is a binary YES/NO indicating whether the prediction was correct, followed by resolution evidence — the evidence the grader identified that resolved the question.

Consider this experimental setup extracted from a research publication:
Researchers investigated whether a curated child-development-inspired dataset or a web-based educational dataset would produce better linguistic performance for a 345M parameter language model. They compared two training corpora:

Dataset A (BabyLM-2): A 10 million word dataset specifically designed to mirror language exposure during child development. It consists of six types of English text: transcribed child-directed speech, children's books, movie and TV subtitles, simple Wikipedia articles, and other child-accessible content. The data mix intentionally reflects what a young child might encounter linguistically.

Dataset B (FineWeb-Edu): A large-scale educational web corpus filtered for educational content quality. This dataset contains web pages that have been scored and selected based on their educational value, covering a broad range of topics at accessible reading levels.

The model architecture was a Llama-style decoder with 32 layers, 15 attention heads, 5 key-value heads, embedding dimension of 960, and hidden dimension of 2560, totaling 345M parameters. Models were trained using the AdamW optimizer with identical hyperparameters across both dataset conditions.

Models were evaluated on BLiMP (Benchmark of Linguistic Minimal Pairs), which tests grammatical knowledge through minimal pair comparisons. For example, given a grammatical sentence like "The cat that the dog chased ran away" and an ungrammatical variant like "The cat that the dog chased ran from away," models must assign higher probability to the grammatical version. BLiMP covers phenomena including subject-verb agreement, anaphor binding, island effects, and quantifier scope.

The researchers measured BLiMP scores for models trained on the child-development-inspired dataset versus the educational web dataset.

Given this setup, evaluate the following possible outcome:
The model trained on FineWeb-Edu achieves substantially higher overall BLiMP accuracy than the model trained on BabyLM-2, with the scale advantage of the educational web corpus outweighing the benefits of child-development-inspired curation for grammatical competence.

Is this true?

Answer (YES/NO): NO